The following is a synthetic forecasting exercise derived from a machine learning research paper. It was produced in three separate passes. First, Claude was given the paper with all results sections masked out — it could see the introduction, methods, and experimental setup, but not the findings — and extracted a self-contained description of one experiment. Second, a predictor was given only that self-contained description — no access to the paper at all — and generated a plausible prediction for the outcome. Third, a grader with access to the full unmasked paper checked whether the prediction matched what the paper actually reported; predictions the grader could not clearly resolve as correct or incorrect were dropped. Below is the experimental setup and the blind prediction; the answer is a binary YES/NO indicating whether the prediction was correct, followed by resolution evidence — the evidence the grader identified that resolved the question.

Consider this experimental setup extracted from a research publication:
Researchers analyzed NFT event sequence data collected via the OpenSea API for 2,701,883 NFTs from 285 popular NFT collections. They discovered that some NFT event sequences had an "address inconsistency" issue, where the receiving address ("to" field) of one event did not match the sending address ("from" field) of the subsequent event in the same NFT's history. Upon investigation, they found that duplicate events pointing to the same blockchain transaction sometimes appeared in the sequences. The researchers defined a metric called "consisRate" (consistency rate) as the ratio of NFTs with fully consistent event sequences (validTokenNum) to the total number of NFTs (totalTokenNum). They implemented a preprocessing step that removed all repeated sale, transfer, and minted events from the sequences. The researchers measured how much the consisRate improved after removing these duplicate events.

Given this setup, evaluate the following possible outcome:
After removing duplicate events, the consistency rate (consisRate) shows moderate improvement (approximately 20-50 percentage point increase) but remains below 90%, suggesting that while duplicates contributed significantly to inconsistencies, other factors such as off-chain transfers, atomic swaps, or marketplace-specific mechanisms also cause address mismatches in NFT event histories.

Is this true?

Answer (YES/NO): NO